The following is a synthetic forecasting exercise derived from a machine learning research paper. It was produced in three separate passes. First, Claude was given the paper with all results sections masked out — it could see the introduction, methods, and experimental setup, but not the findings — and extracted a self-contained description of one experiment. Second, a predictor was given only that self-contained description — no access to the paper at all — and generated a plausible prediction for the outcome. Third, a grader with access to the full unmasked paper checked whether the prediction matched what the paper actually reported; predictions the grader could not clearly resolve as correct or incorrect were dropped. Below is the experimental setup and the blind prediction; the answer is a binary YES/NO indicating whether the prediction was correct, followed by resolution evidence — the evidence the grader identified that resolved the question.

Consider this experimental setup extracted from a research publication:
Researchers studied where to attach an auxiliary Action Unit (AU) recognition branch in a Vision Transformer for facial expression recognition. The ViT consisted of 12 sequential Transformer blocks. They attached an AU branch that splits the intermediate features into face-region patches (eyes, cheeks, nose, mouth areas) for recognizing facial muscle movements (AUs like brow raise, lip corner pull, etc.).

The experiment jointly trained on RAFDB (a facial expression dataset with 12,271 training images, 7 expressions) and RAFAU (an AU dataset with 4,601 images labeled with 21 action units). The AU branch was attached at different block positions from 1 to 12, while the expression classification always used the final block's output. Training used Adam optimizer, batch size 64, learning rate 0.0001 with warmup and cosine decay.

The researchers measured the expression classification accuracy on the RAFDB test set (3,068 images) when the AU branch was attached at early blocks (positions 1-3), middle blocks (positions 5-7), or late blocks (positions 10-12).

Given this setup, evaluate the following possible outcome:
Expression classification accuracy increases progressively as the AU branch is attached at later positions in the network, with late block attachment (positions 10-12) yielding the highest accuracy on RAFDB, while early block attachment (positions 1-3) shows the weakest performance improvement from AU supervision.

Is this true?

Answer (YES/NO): NO